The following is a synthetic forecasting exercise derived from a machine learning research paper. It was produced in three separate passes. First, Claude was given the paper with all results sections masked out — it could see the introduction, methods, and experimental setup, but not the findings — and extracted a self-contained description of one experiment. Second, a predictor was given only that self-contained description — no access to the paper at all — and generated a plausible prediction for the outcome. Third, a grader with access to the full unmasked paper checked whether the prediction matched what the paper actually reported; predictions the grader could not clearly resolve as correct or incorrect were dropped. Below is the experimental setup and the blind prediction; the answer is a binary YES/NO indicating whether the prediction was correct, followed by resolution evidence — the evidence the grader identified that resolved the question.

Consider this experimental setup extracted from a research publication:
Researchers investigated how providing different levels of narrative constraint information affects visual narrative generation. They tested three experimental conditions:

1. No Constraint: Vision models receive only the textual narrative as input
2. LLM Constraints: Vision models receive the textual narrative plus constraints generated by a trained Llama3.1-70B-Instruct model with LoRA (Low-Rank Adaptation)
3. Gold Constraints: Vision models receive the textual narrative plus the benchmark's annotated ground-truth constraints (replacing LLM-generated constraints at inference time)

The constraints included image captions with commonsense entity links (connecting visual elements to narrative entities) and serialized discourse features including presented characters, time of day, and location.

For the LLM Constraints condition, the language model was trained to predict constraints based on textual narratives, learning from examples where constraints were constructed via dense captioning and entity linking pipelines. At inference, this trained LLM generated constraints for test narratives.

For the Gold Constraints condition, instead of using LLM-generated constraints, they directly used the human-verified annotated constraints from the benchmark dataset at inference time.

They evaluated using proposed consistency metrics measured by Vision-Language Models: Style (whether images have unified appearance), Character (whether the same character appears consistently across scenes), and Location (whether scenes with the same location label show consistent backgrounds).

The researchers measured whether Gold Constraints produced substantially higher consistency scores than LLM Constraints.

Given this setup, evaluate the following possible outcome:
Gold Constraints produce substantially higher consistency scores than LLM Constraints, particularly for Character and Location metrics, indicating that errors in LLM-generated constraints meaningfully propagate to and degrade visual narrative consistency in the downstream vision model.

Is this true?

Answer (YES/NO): NO